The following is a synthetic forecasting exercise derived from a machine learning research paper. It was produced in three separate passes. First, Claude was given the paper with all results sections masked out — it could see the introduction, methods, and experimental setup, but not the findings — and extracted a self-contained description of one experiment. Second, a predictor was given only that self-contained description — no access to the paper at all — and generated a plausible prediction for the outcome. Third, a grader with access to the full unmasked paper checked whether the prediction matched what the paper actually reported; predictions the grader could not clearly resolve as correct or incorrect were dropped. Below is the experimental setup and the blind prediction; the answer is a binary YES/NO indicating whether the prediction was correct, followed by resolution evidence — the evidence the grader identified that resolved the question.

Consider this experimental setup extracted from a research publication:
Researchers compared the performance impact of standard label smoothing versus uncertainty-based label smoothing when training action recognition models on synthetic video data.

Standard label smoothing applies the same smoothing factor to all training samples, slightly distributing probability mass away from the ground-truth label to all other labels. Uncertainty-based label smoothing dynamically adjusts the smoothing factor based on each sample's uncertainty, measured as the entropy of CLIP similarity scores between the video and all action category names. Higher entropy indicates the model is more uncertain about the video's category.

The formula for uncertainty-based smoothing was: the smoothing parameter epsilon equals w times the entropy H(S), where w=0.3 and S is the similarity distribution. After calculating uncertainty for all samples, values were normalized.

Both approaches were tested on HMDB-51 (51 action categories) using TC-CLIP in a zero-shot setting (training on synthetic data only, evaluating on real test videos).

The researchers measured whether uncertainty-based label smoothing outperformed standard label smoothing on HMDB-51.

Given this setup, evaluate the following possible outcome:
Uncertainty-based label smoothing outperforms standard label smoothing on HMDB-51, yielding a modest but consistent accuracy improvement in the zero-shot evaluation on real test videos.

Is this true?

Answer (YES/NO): YES